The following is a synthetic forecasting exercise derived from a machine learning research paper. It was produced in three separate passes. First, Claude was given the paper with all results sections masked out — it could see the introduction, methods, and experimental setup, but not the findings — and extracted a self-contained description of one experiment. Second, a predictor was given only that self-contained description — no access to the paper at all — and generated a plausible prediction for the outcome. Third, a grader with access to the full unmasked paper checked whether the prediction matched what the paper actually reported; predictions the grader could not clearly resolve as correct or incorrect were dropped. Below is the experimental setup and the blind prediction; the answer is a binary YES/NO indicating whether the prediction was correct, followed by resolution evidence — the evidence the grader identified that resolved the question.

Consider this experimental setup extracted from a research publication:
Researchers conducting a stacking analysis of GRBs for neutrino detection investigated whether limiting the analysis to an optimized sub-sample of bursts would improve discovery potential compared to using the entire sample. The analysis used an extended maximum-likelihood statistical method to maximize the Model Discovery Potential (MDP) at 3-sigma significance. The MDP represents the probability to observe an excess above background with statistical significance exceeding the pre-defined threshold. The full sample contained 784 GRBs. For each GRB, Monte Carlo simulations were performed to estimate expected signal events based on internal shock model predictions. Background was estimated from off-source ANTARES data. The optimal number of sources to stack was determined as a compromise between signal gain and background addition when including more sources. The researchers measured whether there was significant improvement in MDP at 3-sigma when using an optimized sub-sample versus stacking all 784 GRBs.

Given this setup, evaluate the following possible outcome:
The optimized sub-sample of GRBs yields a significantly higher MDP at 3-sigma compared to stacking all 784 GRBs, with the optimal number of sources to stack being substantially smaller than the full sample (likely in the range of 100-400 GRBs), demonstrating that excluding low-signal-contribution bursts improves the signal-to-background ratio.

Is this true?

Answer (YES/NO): NO